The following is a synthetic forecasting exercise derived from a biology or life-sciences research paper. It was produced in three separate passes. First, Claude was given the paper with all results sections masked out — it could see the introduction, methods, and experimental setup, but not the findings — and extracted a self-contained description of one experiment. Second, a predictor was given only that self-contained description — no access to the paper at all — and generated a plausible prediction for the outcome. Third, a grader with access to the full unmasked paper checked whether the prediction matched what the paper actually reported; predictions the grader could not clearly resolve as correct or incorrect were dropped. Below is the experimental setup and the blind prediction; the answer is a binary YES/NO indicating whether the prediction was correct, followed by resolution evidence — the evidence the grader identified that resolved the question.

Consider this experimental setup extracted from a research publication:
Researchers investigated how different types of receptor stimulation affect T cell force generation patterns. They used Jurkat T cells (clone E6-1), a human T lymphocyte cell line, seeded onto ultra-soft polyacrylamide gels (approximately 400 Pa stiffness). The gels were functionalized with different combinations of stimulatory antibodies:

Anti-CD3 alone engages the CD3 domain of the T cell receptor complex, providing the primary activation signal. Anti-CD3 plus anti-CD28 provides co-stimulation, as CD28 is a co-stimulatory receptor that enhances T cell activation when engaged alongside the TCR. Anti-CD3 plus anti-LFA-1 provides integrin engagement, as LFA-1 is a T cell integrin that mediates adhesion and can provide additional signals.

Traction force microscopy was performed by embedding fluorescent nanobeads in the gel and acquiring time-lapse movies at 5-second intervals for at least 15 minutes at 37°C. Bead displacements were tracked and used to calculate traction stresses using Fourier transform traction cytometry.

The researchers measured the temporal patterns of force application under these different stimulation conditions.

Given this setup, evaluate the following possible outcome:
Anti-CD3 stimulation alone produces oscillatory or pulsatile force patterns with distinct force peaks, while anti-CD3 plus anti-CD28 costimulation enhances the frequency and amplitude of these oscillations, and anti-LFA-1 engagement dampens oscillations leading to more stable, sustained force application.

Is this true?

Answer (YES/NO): NO